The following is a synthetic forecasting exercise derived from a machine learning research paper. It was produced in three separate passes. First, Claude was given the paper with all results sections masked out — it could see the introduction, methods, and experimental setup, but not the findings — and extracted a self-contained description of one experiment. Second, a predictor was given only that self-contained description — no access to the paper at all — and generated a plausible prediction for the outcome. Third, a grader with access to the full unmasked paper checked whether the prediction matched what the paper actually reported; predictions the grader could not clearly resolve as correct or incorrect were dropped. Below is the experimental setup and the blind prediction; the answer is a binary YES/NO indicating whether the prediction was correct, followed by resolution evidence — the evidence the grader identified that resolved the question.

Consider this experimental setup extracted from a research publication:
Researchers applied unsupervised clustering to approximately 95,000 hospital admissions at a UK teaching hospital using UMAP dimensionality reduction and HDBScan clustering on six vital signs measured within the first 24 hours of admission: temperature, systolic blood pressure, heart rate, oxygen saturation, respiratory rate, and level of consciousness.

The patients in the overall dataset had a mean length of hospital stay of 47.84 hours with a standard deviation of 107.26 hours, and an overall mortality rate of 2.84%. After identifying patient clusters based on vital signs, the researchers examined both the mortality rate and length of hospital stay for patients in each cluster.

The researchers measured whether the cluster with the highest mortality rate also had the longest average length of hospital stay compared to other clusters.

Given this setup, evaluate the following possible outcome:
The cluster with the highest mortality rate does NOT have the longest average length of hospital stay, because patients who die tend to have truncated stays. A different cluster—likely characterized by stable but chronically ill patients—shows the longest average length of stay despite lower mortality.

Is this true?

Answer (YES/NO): NO